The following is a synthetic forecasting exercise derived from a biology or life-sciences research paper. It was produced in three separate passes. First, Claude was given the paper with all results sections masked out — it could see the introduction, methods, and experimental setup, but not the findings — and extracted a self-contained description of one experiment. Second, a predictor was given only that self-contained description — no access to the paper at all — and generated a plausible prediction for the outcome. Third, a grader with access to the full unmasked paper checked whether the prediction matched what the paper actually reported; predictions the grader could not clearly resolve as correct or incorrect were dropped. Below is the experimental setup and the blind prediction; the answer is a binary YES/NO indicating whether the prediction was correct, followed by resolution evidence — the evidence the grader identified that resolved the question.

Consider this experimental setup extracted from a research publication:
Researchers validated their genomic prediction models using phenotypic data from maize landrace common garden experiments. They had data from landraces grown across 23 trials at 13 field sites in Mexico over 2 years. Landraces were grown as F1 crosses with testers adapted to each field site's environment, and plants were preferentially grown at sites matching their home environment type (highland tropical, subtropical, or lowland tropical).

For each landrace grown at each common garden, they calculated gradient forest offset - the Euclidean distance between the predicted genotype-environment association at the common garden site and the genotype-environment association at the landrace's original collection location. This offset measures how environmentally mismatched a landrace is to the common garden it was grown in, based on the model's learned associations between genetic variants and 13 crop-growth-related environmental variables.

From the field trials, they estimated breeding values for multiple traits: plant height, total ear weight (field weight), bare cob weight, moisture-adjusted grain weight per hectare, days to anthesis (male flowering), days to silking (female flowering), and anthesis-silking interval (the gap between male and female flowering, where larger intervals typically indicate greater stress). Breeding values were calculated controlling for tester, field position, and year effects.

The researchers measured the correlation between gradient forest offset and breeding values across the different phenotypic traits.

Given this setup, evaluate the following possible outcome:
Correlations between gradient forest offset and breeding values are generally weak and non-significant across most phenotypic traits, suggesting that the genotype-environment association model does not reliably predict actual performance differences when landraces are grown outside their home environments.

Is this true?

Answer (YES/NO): NO